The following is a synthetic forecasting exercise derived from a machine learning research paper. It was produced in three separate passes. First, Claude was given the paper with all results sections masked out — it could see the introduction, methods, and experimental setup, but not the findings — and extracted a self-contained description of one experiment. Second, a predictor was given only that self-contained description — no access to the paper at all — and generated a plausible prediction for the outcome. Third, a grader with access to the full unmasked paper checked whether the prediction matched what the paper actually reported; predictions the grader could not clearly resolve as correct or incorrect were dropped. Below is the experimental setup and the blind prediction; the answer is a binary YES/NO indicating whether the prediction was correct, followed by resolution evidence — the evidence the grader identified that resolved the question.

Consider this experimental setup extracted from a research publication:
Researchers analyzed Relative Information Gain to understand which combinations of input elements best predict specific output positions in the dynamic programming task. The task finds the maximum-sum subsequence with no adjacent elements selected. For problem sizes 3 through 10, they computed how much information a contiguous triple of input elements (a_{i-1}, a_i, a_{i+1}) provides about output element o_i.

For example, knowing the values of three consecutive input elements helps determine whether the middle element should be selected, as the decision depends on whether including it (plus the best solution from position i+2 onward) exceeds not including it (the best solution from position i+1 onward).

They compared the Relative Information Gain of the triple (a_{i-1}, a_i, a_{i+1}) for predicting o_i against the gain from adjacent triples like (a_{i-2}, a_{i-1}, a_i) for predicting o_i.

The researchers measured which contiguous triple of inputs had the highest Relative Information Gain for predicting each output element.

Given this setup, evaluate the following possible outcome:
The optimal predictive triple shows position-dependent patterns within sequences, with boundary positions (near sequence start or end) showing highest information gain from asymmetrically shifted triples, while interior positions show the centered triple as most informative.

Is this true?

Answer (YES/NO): NO